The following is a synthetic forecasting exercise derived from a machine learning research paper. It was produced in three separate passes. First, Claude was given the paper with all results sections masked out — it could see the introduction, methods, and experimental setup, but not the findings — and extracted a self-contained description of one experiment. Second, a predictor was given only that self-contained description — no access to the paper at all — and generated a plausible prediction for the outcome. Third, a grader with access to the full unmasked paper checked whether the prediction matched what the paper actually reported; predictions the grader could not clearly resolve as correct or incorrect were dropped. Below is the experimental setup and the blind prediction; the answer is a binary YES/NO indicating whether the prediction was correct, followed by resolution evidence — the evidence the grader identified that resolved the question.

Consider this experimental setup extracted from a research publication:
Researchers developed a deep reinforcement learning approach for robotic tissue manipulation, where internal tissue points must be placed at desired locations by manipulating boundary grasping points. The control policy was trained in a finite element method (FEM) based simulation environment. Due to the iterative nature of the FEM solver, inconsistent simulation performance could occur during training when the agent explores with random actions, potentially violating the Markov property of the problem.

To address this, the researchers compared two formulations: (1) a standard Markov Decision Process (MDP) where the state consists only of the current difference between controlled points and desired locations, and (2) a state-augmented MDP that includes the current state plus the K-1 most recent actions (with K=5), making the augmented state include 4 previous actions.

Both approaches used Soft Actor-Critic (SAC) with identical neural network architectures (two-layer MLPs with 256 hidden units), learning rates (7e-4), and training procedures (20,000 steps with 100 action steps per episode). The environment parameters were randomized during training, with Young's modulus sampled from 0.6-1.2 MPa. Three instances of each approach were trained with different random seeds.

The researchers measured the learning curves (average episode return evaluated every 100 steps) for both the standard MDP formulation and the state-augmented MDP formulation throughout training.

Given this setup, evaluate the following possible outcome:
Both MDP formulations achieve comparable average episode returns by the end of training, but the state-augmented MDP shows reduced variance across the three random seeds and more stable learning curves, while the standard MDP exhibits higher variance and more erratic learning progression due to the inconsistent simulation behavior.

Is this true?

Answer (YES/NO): NO